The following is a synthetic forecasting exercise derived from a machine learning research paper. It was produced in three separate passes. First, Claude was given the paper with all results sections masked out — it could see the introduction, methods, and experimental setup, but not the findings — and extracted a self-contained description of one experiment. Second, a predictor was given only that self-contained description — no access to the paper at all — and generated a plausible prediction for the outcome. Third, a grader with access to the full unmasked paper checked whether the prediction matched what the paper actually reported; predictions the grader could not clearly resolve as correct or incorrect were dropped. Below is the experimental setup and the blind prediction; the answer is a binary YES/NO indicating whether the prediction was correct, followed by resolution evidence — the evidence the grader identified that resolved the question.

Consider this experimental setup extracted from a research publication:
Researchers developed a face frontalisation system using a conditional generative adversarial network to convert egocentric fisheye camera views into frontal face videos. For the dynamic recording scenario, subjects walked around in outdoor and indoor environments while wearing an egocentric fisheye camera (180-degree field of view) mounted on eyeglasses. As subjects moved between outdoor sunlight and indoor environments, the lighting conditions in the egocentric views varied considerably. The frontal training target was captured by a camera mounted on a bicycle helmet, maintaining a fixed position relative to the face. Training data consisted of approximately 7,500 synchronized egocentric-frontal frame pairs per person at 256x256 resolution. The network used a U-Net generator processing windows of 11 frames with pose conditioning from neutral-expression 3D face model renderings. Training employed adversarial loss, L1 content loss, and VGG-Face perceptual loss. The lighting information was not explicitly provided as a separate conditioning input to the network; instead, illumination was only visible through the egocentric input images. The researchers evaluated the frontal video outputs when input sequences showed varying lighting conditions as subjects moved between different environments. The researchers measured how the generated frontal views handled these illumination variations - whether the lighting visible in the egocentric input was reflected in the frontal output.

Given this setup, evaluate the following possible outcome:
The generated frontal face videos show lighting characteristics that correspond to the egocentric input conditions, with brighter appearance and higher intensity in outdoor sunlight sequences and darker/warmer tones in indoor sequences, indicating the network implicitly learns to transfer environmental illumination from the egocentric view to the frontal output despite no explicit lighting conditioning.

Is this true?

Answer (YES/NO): YES